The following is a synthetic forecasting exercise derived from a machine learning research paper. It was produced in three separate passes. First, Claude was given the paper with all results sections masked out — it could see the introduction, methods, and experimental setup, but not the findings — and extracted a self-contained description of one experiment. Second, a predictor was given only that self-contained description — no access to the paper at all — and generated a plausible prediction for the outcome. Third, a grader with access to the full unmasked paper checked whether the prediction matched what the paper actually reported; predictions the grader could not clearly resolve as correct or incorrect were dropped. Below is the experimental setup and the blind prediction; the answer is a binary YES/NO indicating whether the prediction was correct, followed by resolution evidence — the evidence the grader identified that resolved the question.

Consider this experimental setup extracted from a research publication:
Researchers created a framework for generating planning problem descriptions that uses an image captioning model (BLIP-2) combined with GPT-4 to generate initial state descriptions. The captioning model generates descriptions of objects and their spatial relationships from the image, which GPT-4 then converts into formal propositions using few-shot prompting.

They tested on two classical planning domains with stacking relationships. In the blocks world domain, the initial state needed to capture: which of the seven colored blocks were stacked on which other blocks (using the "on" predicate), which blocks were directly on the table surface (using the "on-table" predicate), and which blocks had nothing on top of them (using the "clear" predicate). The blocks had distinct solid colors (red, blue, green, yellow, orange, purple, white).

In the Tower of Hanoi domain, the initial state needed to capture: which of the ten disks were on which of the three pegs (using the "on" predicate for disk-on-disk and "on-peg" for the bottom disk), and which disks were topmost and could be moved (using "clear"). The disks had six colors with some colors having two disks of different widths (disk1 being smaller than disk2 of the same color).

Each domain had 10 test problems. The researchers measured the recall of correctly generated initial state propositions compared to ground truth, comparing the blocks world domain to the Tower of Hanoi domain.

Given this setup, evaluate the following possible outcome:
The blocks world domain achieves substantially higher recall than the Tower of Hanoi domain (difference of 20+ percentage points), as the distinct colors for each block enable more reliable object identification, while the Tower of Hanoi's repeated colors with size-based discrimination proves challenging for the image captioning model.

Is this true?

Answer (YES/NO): NO